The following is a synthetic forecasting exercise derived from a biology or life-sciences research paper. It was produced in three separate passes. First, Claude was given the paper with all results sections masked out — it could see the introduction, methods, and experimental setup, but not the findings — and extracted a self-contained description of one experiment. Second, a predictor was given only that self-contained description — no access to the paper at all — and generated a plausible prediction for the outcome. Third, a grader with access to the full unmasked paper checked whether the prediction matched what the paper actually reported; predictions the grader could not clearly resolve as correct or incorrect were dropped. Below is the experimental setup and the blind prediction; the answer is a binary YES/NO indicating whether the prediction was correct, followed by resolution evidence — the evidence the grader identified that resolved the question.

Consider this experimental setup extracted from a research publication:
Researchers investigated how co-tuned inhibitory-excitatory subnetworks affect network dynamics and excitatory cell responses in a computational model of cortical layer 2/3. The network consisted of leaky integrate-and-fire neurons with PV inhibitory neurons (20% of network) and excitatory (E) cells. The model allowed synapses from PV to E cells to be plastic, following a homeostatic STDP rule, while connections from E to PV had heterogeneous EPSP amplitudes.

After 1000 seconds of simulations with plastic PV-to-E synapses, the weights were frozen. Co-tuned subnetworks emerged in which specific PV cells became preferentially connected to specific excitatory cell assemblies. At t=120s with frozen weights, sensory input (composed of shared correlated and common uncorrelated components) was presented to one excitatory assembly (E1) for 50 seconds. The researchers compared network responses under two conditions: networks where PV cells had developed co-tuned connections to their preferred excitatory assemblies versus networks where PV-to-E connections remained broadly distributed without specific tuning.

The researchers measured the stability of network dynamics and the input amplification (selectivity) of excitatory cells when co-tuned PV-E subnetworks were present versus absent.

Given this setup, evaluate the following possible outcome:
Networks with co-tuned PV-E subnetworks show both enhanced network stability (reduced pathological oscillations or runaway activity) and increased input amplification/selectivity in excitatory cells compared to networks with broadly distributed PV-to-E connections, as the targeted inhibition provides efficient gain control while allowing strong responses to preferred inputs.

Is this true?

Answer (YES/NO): NO